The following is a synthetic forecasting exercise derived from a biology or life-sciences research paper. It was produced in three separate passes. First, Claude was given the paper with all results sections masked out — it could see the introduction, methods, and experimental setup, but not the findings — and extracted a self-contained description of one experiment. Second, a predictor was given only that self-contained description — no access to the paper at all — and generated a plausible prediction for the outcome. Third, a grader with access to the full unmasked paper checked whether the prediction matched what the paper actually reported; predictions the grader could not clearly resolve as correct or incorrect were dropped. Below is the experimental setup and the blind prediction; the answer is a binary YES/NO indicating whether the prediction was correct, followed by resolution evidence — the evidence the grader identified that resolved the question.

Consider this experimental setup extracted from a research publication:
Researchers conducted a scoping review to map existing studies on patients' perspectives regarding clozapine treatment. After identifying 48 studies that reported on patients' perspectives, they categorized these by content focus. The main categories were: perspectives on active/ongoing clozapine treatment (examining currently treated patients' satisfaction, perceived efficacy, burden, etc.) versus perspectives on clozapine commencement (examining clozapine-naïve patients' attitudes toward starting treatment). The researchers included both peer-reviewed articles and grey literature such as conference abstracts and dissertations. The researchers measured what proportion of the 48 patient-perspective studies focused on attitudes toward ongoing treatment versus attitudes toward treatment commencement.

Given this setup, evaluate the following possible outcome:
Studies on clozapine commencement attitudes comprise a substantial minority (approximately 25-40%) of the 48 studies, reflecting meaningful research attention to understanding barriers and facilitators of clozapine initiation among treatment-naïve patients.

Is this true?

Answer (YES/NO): NO